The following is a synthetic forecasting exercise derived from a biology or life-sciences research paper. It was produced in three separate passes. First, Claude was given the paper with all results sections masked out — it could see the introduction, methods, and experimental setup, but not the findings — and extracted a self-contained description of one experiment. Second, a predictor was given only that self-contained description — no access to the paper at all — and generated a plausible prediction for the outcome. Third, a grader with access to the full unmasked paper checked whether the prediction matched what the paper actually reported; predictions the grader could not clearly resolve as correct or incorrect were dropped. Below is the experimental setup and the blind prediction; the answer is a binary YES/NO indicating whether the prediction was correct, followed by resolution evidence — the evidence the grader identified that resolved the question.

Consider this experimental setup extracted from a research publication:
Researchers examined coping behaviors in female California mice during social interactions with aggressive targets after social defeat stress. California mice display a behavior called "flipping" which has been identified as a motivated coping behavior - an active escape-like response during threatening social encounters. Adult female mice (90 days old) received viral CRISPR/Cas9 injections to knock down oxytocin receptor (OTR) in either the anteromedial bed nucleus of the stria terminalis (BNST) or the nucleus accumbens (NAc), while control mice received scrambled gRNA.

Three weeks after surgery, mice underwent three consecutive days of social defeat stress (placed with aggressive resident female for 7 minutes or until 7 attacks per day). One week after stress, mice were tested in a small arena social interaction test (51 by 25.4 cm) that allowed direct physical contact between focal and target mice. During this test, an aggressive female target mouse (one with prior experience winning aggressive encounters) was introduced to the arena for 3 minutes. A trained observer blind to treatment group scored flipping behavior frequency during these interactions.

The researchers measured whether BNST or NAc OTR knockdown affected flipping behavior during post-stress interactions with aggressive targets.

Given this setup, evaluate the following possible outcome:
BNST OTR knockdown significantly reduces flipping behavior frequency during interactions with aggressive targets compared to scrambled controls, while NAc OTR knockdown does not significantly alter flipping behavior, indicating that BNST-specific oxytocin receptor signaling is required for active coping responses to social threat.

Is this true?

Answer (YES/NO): NO